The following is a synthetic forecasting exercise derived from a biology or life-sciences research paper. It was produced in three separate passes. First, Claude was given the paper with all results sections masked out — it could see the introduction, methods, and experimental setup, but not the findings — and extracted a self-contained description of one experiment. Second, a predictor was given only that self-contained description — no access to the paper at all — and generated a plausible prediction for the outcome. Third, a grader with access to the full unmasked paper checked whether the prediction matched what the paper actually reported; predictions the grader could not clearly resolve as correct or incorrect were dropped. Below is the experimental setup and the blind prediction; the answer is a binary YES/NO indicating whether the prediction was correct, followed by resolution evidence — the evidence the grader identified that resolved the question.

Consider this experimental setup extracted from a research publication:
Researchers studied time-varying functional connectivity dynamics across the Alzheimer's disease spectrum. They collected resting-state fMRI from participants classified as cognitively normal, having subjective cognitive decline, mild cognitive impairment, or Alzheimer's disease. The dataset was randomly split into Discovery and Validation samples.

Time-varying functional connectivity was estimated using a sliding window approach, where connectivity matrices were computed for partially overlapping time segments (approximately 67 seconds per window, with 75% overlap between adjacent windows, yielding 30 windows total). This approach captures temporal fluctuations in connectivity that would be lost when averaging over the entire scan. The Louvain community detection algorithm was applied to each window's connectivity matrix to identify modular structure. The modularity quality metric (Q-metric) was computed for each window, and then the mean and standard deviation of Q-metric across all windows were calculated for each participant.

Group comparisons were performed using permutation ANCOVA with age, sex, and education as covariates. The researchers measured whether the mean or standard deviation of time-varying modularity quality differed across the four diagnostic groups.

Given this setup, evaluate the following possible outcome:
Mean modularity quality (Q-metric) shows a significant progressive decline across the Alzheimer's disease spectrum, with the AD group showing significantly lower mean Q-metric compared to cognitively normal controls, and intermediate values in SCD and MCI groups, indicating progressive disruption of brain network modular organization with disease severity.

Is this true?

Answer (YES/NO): NO